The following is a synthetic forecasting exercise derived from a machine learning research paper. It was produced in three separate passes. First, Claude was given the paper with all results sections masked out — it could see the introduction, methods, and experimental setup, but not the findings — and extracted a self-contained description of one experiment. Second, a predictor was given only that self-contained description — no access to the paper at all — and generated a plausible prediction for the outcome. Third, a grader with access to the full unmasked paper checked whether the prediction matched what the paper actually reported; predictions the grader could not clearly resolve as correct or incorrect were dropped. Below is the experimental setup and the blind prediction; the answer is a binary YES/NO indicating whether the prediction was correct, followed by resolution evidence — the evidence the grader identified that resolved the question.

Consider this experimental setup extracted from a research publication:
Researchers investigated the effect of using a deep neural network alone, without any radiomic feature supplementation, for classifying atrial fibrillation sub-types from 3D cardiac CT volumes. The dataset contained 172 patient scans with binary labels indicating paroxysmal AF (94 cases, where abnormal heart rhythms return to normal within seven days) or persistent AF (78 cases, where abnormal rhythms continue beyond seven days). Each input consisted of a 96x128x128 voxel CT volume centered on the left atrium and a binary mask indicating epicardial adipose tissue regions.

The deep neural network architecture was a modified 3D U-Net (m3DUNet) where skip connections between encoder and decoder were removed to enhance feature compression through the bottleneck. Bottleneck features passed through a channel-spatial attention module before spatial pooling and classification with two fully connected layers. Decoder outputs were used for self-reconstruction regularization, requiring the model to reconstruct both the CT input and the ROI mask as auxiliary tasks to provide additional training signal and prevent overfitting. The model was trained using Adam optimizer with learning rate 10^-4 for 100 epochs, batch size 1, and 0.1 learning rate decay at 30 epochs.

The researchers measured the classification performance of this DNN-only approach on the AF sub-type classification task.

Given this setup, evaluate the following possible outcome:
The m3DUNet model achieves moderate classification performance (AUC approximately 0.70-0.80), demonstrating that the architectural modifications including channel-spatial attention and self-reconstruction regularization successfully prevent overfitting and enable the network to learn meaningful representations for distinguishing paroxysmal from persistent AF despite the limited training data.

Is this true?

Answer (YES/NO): YES